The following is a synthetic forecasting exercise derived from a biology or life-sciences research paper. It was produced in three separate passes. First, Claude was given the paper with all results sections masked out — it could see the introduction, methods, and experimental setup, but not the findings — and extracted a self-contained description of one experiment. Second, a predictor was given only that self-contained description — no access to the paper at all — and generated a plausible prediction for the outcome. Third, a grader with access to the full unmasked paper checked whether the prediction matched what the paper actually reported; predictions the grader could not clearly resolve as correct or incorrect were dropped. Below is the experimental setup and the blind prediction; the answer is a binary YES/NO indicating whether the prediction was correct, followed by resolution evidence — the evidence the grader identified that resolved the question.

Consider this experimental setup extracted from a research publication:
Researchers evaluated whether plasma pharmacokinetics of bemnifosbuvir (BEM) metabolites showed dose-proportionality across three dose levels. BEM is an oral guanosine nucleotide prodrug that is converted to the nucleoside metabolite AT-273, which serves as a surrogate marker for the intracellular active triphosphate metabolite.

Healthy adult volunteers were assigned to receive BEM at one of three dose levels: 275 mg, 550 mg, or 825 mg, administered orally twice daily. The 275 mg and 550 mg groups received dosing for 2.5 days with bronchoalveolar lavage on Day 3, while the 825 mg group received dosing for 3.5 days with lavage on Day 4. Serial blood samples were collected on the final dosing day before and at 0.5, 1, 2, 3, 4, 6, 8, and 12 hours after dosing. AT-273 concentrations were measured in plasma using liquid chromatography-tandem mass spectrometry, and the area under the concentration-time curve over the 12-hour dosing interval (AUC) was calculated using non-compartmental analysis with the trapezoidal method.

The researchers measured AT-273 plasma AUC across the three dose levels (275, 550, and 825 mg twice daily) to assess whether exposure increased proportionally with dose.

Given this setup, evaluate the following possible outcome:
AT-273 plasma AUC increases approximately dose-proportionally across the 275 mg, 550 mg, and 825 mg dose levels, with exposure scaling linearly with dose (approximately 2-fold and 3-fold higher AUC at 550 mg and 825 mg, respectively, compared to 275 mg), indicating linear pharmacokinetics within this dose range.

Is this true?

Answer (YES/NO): YES